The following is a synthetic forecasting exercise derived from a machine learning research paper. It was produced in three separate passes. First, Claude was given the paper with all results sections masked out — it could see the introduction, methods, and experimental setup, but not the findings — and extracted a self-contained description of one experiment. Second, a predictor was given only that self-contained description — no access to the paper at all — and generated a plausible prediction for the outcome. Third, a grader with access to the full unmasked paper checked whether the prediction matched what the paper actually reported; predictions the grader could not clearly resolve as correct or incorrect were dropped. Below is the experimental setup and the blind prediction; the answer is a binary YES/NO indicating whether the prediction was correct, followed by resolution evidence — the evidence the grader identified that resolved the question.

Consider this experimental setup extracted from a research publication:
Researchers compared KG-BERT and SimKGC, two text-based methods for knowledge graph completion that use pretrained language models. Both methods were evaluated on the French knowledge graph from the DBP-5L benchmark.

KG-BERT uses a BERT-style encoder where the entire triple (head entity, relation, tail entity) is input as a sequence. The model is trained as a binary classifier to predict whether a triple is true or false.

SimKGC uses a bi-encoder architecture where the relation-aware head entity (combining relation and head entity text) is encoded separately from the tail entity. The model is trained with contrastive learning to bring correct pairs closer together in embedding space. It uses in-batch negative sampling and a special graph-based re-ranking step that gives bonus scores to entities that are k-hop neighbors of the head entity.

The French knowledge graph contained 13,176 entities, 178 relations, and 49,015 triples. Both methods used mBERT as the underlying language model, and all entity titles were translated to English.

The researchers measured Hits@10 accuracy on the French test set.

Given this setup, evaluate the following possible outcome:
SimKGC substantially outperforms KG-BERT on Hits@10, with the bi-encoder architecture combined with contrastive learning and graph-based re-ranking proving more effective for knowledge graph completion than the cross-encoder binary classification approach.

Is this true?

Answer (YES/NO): NO